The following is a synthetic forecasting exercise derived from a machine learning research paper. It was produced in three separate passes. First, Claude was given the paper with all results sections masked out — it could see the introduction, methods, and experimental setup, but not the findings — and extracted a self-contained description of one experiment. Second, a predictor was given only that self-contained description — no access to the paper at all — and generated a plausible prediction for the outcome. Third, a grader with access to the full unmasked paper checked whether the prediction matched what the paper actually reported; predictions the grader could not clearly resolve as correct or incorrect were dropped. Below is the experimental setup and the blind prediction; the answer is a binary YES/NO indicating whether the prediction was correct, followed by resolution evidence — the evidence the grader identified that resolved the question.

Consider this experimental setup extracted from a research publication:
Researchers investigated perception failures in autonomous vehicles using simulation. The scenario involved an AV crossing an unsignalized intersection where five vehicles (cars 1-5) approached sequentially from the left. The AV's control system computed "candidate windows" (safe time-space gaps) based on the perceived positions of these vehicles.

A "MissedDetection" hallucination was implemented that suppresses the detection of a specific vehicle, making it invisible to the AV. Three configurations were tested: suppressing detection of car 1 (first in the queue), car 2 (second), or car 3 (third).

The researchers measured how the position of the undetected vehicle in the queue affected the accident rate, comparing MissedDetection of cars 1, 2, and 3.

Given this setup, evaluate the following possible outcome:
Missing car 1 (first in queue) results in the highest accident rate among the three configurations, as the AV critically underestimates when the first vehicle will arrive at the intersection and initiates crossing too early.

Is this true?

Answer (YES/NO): YES